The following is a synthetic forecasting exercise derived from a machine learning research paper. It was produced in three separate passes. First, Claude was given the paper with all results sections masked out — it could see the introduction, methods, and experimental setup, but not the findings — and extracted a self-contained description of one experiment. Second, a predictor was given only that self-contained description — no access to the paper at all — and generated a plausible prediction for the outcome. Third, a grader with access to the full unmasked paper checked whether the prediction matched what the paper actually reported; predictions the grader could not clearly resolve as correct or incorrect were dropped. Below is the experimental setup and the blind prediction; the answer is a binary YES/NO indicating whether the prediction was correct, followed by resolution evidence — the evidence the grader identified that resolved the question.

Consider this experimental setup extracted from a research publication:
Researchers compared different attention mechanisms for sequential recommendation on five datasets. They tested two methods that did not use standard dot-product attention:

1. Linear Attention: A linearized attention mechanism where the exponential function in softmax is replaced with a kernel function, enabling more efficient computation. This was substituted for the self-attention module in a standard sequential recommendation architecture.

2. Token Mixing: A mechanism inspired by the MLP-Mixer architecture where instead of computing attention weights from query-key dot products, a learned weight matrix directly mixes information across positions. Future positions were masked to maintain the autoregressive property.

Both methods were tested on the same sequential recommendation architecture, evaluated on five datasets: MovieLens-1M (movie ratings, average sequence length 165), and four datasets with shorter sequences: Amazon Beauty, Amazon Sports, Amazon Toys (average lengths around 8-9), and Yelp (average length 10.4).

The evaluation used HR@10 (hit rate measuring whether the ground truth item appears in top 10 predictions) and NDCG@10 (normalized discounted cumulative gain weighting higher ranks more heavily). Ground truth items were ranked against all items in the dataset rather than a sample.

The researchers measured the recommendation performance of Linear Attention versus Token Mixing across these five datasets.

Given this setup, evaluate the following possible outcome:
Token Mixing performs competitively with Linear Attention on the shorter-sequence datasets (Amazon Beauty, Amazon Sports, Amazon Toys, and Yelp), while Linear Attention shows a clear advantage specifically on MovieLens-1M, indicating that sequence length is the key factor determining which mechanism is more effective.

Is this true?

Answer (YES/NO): NO